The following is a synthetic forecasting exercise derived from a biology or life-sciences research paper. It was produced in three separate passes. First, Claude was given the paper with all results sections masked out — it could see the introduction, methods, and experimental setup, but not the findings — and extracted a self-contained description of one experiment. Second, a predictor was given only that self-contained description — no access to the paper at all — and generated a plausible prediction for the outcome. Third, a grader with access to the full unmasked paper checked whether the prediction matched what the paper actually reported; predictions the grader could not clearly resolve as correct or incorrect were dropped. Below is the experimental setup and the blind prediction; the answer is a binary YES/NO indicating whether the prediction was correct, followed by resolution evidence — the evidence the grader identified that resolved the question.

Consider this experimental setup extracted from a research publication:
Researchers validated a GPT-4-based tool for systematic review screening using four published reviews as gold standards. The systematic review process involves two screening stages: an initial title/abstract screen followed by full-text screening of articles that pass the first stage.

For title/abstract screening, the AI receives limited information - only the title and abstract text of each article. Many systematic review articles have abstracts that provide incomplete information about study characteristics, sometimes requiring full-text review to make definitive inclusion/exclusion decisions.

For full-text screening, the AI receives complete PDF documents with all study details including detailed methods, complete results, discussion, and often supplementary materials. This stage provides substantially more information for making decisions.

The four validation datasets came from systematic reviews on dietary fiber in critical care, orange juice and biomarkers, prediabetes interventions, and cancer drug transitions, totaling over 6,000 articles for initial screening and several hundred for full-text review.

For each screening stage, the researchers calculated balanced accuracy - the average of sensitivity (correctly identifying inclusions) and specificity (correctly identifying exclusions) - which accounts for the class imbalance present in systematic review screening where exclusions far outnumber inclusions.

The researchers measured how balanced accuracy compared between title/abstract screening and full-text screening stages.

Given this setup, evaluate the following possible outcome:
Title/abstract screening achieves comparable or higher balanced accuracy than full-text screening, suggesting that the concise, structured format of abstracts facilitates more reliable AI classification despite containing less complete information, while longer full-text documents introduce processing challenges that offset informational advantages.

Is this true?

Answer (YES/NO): YES